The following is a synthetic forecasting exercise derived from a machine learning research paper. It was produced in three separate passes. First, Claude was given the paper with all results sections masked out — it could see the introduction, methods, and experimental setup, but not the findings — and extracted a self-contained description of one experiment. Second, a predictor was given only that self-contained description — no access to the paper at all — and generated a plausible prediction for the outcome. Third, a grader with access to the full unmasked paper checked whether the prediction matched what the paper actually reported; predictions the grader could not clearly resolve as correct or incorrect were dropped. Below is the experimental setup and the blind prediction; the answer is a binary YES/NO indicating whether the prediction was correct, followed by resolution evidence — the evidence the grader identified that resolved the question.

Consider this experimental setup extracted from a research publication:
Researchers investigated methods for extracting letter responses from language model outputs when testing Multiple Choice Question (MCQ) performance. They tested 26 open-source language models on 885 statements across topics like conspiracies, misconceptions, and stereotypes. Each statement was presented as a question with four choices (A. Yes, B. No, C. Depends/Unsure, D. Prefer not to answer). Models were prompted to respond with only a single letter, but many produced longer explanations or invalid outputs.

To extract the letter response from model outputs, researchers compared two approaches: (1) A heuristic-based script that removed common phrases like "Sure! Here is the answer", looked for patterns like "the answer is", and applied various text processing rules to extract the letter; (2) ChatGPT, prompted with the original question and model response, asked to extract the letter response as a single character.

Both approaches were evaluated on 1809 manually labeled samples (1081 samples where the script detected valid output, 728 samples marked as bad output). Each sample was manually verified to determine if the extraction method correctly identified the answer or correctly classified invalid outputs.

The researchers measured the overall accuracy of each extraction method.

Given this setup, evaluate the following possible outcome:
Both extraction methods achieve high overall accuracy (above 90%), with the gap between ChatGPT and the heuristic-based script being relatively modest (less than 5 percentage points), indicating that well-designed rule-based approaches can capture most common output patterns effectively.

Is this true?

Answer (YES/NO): NO